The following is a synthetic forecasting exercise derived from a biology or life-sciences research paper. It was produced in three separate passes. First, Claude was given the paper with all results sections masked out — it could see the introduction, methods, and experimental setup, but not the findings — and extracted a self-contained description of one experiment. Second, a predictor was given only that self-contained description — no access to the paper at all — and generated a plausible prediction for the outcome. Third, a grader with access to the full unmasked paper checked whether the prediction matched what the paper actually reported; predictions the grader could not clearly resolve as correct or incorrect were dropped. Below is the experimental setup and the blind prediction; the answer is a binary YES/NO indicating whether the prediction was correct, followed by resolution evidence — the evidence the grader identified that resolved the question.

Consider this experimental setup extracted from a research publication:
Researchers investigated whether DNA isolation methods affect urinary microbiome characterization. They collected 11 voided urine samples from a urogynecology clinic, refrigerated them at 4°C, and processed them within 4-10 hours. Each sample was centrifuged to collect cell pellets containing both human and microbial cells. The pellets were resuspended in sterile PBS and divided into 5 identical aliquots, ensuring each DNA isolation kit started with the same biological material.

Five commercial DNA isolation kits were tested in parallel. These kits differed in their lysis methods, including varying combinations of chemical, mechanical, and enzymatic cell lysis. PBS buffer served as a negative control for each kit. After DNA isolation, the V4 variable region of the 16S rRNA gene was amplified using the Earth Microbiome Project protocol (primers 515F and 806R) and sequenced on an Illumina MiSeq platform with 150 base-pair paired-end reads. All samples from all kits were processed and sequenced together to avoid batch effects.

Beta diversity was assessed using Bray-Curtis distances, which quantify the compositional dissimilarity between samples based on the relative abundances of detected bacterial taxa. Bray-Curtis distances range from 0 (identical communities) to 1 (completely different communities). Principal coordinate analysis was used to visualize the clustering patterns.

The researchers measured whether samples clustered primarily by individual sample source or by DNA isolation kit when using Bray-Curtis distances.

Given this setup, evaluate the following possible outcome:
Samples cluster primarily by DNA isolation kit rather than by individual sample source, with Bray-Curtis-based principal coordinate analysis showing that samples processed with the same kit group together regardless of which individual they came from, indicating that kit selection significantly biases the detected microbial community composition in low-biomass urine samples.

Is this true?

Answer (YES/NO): NO